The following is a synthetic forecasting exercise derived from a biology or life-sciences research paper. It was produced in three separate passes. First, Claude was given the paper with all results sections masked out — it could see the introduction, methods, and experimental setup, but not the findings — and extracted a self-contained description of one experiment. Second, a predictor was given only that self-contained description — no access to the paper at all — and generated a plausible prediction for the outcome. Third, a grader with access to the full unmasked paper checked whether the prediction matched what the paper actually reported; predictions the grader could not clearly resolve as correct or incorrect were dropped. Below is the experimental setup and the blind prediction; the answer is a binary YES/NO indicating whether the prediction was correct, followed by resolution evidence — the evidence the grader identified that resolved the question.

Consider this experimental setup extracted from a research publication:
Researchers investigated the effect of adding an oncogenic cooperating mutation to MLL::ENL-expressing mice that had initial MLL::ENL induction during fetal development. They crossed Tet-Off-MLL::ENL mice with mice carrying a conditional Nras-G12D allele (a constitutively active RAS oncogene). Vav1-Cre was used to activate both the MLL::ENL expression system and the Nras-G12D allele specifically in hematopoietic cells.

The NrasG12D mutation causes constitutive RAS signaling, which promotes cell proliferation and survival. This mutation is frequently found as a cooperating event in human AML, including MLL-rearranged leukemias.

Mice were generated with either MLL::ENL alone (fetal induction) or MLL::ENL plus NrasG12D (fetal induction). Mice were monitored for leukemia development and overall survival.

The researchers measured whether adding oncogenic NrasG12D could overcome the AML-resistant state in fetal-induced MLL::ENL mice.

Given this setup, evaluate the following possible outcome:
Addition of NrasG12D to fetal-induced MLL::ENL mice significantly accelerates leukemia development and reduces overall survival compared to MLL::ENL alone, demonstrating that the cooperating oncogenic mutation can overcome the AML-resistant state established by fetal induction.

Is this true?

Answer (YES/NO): YES